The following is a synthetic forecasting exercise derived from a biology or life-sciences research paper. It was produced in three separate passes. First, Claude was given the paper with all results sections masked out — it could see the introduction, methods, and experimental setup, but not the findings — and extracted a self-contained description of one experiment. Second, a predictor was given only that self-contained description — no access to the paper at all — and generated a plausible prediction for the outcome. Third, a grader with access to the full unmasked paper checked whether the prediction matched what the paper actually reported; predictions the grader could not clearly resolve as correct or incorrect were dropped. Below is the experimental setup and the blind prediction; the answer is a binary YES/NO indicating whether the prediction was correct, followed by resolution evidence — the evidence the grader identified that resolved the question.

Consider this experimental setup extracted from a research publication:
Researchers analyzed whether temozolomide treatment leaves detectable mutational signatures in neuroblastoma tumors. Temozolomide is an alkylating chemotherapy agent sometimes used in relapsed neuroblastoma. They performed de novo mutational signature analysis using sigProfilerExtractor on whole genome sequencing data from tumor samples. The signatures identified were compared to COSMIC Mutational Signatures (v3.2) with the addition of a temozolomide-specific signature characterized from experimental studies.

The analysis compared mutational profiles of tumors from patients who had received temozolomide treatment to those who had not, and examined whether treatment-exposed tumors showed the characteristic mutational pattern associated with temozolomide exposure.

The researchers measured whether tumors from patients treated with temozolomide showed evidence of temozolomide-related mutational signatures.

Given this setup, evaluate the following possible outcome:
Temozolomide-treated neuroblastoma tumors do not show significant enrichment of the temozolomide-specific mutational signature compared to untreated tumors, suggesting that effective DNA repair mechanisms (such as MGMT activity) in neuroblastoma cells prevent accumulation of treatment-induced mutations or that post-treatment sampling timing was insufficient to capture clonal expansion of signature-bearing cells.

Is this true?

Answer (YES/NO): NO